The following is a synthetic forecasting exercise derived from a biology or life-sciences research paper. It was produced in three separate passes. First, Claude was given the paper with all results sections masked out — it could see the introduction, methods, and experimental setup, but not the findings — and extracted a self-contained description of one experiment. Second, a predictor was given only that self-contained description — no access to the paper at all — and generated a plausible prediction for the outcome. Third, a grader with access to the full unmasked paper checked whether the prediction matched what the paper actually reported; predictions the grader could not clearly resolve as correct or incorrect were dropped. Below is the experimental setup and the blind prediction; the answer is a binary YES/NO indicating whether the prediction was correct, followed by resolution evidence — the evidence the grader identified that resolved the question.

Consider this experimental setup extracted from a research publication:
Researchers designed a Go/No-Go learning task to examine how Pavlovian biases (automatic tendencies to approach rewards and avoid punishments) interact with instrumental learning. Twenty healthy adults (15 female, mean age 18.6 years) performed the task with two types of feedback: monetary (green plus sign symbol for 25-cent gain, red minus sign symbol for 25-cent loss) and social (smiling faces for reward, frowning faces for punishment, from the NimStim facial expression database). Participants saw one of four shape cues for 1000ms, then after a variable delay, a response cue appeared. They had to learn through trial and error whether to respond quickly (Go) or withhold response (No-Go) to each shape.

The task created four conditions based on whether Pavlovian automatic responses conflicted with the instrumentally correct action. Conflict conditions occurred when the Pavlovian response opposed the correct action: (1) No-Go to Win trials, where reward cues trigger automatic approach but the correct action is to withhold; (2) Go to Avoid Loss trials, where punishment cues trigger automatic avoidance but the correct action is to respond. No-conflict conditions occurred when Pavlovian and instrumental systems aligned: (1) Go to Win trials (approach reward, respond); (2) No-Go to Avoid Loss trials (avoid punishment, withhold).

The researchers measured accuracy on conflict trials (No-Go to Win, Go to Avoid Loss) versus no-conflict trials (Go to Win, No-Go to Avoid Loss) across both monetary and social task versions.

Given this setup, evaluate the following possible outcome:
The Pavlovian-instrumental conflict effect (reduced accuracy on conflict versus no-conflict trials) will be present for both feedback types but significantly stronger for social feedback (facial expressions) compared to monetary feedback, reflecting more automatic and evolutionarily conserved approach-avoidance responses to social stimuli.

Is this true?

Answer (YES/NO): NO